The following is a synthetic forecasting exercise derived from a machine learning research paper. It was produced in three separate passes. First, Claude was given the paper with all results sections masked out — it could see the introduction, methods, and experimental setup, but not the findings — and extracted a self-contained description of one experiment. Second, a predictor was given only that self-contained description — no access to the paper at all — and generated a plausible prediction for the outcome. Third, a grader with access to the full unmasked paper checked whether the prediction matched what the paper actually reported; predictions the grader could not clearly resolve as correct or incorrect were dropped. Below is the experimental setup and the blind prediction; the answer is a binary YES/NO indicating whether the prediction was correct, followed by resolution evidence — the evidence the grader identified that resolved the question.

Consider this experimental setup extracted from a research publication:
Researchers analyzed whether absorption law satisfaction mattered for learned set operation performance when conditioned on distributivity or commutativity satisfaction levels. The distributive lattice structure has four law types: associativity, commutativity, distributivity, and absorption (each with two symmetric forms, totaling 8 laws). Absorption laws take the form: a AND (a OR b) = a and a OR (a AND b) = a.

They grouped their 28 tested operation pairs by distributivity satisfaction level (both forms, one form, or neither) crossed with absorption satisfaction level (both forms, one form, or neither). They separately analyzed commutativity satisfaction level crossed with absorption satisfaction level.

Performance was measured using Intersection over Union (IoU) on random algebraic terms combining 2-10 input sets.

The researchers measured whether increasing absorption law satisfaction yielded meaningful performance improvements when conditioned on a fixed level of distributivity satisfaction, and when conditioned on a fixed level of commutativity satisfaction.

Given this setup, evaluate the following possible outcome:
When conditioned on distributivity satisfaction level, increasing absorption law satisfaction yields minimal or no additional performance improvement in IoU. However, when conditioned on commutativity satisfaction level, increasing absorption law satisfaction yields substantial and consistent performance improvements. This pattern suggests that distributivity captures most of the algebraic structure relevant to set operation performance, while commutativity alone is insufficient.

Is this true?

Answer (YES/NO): NO